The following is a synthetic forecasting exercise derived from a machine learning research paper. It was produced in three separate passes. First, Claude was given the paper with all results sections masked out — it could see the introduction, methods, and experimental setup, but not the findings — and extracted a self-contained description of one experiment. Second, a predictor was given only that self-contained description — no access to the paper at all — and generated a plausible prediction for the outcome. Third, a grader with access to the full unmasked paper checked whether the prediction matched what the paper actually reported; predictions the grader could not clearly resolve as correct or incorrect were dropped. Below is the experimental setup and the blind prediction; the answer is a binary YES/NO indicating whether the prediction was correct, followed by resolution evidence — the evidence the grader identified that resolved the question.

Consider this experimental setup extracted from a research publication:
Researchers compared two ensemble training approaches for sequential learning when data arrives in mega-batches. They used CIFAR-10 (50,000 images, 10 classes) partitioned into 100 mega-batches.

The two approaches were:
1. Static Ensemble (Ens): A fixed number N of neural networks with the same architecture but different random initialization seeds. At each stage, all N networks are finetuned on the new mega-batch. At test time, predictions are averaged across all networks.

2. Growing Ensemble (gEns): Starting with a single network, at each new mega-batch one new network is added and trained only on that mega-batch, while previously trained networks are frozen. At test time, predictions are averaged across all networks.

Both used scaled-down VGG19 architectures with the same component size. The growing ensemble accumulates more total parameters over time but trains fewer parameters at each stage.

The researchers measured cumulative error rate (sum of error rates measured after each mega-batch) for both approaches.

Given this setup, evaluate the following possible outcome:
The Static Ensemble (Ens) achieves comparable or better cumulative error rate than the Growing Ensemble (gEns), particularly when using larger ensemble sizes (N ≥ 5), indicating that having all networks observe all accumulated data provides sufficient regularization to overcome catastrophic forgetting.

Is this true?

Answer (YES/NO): NO